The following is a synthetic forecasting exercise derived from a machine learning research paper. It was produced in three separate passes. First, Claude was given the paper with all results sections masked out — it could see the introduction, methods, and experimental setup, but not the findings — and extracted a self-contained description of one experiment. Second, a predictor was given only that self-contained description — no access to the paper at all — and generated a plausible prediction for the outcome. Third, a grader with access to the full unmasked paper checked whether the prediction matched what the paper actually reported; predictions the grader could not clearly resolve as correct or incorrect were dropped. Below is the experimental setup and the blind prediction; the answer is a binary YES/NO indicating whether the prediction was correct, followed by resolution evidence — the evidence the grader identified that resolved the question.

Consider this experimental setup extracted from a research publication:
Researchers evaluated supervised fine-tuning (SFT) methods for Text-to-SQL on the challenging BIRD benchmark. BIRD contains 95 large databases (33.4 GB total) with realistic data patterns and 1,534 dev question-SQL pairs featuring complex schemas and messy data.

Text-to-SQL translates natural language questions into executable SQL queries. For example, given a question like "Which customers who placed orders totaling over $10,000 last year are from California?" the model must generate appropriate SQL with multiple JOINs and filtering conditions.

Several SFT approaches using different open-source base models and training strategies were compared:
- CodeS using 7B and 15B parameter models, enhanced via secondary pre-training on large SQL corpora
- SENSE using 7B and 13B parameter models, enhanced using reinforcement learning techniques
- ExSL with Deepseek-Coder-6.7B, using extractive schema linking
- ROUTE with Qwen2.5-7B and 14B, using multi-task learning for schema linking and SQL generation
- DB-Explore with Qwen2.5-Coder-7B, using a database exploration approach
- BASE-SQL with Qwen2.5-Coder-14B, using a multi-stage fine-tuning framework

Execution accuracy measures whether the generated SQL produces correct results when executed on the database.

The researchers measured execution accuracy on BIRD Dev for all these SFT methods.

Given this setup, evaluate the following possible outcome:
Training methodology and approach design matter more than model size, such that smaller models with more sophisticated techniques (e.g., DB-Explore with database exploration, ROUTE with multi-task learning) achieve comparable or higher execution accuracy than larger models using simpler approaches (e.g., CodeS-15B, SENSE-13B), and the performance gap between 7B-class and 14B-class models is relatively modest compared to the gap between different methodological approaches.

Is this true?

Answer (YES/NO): NO